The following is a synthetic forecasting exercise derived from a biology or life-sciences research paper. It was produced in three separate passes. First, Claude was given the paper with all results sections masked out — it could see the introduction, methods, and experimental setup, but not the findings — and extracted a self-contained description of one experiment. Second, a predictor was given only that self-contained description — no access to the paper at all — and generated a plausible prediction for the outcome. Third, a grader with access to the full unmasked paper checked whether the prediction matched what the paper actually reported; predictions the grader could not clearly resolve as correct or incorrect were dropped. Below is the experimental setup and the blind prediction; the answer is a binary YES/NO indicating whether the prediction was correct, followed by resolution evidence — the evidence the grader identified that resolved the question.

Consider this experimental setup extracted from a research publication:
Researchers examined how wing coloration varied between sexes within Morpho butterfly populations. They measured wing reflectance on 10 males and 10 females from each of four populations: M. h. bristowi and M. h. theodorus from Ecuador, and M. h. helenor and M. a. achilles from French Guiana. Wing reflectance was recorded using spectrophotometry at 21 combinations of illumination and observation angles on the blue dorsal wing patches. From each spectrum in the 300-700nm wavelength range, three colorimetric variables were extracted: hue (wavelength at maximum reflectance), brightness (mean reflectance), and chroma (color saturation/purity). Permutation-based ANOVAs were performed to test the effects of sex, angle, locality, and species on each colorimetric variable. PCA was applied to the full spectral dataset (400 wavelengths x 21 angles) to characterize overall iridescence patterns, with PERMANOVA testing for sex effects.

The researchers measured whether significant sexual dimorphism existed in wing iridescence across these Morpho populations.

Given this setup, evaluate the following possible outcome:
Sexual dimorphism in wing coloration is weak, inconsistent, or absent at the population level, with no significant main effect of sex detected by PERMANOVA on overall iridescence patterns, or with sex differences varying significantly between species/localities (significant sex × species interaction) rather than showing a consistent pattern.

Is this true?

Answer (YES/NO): NO